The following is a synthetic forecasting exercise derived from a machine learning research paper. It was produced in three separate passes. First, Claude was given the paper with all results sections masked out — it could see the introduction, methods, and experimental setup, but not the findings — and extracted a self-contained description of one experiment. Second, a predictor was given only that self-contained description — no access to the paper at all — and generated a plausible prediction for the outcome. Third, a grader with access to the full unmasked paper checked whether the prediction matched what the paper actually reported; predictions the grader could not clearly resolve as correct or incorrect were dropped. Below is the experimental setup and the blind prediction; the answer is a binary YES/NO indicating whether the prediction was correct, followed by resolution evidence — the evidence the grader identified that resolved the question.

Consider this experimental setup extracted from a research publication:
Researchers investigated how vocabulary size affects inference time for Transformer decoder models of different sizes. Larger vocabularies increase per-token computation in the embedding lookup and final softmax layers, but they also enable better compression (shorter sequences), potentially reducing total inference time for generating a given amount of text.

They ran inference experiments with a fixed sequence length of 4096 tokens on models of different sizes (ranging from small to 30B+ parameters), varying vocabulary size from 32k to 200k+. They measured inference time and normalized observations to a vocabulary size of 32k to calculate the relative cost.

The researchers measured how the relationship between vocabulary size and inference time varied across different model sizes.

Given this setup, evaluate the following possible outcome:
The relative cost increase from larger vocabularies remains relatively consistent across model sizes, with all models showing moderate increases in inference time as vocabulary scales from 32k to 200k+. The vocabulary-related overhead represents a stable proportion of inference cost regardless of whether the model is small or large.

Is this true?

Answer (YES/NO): NO